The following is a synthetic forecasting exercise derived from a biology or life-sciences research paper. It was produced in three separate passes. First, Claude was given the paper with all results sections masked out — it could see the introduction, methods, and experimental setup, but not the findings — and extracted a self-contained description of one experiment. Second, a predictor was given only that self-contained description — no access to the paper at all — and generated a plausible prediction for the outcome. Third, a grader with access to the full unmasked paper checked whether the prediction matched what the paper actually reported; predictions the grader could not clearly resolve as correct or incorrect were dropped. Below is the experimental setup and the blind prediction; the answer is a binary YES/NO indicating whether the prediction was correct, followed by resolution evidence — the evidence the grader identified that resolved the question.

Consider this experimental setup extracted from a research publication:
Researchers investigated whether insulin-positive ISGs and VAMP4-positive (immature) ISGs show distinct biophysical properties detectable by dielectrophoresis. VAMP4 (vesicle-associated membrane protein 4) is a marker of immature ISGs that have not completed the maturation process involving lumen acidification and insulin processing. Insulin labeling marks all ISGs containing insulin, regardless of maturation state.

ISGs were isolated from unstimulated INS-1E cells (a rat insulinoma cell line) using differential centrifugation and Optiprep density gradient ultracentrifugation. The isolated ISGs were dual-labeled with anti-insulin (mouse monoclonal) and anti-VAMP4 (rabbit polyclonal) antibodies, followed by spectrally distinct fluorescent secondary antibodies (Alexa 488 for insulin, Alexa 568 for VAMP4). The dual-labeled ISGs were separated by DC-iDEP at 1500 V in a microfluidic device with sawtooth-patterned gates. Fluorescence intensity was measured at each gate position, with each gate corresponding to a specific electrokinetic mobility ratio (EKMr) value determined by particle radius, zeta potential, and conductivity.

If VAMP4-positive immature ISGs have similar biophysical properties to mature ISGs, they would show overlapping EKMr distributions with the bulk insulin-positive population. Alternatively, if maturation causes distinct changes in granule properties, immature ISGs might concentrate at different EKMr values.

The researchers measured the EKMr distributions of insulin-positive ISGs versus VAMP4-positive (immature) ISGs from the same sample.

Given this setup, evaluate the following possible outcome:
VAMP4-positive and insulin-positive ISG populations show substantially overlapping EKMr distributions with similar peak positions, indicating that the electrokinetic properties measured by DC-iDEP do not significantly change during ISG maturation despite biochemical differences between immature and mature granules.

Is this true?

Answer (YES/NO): NO